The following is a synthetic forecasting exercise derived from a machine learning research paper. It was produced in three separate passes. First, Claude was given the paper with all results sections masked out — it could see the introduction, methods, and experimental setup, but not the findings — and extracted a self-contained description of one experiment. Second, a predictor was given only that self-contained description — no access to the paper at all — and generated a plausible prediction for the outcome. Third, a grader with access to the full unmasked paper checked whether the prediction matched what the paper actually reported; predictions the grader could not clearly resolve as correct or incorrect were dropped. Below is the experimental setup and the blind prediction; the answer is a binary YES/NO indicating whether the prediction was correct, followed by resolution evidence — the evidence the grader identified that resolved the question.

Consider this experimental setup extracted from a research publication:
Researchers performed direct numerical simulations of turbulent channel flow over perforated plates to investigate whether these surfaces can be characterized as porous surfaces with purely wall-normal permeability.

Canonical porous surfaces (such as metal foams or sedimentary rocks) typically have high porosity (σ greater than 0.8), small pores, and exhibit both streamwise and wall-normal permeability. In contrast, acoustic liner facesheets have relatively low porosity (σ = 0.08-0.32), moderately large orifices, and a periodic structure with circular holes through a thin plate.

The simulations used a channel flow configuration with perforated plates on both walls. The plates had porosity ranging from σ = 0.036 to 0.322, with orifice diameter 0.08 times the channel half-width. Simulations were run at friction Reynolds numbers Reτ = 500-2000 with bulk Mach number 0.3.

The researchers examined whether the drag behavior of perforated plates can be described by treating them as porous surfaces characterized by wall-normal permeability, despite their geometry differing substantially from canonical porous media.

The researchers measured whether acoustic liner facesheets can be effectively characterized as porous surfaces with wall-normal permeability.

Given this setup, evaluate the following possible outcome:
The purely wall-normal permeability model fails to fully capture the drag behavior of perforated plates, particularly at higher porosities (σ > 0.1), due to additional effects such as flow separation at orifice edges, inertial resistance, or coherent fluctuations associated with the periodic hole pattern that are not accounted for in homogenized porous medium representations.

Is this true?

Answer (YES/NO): NO